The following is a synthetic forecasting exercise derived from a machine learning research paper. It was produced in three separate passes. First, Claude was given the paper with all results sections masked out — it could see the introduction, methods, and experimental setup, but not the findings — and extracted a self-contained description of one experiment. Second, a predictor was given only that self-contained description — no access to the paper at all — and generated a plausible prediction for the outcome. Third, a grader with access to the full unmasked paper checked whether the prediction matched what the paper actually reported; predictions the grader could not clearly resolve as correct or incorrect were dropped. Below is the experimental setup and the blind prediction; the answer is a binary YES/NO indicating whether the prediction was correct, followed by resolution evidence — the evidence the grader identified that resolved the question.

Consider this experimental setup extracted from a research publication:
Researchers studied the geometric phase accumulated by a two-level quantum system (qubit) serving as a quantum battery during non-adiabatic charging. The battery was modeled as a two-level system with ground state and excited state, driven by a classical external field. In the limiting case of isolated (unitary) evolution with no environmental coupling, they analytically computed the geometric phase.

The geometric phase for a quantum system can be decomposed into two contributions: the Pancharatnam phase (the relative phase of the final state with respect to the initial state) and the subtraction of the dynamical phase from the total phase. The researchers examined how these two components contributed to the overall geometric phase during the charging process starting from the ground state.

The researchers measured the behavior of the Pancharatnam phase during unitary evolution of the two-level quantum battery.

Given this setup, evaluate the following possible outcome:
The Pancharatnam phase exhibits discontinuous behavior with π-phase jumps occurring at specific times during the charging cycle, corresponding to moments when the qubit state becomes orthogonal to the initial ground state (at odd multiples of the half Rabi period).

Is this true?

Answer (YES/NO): NO